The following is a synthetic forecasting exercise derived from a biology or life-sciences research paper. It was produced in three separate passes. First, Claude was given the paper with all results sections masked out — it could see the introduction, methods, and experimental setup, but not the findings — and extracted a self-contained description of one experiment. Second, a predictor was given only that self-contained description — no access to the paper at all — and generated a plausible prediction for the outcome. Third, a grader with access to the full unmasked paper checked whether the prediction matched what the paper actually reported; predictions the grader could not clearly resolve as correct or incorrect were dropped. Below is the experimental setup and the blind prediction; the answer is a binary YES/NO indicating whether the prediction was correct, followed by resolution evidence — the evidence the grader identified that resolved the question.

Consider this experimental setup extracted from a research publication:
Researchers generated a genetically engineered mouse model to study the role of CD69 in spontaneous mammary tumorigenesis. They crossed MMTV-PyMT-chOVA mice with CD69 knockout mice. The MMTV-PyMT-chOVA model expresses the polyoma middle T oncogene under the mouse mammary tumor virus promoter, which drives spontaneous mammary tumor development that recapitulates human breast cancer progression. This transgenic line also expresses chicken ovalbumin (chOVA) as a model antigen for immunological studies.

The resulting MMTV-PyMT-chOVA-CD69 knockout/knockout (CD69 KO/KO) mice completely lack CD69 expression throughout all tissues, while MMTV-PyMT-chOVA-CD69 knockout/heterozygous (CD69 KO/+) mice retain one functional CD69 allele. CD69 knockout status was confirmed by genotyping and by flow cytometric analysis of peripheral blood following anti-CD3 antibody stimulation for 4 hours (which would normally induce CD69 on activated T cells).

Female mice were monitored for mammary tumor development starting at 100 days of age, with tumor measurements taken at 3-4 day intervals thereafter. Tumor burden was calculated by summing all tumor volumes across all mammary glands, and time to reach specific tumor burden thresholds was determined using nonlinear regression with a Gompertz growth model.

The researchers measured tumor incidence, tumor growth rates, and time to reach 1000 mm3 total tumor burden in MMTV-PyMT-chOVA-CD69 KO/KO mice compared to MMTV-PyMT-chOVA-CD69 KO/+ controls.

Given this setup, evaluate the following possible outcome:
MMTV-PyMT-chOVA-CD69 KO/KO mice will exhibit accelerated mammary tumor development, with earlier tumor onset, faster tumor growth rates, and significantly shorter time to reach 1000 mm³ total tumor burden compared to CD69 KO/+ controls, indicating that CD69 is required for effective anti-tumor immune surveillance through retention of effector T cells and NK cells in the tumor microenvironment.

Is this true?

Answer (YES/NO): NO